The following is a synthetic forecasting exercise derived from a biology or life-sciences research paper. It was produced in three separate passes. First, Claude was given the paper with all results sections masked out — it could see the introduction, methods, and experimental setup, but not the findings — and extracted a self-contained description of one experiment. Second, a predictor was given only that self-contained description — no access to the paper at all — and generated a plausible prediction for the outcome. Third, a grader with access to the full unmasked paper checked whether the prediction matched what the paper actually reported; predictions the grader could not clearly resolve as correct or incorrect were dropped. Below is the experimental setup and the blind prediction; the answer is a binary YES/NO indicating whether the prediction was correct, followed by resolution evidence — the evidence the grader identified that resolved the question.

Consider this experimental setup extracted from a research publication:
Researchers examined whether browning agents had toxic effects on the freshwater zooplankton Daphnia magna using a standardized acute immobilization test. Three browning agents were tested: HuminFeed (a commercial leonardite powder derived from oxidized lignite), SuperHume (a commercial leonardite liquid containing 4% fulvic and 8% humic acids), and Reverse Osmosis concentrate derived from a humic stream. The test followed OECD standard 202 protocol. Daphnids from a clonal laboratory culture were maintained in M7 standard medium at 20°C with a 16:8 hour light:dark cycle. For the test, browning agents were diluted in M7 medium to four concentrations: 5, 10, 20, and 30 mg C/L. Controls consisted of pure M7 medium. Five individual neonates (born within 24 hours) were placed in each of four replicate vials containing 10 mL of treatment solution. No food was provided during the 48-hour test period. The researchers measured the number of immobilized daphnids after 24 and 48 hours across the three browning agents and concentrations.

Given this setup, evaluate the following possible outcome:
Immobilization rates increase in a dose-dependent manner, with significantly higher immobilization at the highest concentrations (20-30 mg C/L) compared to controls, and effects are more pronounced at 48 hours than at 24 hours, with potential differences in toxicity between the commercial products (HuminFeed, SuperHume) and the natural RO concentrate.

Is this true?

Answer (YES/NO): NO